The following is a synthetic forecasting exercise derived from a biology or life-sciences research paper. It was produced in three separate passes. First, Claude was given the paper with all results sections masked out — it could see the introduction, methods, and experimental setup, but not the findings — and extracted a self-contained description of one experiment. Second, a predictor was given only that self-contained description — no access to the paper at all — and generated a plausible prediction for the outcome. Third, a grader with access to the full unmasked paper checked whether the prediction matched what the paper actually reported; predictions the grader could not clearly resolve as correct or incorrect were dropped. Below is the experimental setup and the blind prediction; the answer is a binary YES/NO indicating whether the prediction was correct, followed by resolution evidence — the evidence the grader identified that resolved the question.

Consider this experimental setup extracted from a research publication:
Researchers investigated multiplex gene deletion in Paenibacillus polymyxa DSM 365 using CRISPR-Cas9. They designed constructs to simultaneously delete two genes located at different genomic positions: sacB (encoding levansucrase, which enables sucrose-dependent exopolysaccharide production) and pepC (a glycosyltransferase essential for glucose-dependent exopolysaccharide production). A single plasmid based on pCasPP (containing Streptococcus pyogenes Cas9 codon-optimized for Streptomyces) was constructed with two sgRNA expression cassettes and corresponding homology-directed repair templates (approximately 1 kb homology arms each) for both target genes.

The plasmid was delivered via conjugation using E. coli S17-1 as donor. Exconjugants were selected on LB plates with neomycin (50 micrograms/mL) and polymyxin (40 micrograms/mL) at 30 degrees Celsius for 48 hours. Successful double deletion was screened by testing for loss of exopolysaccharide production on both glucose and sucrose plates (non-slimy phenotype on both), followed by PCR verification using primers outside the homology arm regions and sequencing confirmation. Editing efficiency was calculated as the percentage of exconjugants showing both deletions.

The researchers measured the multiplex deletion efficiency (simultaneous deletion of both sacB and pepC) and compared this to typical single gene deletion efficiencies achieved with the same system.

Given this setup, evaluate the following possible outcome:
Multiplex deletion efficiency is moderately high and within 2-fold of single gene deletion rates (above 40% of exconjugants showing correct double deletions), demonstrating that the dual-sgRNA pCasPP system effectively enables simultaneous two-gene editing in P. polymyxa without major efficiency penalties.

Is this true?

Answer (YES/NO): YES